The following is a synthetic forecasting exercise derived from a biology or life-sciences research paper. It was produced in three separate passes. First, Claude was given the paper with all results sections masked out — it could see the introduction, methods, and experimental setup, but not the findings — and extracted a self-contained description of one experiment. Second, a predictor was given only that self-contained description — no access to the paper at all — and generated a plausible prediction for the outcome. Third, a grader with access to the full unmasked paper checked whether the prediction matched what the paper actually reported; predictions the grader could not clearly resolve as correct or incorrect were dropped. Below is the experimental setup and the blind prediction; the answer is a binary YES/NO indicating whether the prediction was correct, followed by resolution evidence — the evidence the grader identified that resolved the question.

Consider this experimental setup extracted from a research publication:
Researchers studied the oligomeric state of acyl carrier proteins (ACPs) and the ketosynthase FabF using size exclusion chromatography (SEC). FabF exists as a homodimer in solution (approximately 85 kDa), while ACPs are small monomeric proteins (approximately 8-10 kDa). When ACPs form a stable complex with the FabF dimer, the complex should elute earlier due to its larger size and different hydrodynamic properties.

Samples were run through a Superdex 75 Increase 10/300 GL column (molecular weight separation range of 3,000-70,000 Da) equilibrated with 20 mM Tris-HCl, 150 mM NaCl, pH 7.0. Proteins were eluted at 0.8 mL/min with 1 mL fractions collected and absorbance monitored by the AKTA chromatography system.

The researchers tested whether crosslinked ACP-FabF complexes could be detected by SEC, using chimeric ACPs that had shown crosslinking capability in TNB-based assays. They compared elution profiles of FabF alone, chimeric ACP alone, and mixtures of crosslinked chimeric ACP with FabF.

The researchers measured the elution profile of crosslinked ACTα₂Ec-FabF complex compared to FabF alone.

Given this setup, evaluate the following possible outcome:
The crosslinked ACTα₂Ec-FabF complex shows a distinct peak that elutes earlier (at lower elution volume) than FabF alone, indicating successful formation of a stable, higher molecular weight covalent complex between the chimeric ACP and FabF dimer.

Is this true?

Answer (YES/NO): YES